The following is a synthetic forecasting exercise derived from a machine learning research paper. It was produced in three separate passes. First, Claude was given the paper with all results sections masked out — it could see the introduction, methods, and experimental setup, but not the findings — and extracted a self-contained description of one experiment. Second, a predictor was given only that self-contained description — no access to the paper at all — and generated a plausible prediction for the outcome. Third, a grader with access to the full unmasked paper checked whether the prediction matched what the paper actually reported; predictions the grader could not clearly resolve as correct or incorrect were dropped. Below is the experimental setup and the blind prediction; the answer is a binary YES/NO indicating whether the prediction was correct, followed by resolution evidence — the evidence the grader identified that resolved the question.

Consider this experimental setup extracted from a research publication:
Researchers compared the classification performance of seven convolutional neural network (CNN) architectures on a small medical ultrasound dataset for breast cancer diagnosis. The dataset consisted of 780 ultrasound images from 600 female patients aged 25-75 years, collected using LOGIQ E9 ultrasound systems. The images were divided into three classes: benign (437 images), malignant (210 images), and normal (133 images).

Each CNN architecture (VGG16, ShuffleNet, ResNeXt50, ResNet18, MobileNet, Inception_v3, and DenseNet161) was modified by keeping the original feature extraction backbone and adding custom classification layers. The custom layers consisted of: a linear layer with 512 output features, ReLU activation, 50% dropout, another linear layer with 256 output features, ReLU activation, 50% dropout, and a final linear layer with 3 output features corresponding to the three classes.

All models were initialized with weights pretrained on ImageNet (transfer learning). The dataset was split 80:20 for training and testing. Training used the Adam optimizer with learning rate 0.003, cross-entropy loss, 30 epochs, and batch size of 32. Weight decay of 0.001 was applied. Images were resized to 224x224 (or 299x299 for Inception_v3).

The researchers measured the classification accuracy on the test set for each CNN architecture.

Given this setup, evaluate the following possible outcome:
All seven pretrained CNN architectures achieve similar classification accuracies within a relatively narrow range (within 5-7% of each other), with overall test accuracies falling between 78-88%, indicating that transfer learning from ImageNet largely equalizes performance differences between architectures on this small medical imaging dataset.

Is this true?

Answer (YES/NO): NO